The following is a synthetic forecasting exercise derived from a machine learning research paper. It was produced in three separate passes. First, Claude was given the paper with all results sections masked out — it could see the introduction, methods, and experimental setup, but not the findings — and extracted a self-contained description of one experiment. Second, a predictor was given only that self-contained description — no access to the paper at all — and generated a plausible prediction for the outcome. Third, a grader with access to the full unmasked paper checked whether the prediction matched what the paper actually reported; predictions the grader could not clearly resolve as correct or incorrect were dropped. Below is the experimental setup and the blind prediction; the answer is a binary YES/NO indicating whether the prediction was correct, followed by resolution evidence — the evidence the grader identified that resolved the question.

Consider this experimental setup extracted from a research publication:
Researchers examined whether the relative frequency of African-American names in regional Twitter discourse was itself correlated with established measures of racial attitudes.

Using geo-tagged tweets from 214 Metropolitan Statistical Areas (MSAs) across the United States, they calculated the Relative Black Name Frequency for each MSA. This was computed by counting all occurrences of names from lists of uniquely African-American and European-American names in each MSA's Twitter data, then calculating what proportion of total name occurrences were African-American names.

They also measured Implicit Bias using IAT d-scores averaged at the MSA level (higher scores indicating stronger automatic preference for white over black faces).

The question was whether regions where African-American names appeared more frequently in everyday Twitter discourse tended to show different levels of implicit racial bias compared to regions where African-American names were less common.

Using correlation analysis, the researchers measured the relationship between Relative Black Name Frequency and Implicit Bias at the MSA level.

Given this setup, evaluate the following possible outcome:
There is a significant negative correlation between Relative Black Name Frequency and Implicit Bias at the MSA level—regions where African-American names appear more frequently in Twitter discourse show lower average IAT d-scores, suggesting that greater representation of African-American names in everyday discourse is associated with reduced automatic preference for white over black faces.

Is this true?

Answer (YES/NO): YES